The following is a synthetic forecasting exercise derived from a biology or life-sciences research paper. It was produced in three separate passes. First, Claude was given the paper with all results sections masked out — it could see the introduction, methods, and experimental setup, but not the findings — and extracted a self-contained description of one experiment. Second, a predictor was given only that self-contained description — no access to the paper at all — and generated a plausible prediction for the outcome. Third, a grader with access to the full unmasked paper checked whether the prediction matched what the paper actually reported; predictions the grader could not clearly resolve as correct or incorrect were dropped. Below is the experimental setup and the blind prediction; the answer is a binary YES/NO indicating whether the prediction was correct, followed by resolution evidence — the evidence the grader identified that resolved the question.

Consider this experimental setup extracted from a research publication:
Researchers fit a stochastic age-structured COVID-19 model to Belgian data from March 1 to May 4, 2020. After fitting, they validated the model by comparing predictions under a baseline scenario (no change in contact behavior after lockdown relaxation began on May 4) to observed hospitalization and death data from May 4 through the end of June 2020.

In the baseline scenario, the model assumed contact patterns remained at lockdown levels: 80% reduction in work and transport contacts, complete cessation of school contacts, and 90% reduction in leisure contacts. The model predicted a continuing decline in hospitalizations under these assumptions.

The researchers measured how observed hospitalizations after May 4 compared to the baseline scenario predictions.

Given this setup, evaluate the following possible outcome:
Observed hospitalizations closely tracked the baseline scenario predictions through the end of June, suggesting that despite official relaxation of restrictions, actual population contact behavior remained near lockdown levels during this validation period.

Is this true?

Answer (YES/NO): YES